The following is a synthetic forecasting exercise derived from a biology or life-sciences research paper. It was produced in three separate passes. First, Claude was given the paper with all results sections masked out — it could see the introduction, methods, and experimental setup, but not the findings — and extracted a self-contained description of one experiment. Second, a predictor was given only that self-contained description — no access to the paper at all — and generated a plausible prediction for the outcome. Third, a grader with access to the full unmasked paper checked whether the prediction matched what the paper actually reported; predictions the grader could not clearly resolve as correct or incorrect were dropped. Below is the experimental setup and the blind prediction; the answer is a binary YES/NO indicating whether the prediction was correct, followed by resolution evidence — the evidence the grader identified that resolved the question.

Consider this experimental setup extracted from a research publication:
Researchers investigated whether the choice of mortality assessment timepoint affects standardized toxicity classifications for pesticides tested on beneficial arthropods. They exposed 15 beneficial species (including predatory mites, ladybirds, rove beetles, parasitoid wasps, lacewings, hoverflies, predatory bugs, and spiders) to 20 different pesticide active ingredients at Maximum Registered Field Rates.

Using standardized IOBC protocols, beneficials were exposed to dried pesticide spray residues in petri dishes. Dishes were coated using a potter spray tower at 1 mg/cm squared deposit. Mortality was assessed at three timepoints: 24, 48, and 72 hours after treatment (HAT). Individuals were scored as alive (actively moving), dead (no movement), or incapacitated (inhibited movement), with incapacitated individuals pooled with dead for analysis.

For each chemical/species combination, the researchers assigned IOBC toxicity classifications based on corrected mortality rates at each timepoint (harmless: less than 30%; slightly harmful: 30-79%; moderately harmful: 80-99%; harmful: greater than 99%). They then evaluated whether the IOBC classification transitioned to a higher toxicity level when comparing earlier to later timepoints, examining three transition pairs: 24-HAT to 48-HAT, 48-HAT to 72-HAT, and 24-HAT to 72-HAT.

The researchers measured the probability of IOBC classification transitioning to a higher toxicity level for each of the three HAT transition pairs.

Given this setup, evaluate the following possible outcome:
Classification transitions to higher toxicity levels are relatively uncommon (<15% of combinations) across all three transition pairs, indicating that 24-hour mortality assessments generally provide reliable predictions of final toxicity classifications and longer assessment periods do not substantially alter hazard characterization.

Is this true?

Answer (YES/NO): NO